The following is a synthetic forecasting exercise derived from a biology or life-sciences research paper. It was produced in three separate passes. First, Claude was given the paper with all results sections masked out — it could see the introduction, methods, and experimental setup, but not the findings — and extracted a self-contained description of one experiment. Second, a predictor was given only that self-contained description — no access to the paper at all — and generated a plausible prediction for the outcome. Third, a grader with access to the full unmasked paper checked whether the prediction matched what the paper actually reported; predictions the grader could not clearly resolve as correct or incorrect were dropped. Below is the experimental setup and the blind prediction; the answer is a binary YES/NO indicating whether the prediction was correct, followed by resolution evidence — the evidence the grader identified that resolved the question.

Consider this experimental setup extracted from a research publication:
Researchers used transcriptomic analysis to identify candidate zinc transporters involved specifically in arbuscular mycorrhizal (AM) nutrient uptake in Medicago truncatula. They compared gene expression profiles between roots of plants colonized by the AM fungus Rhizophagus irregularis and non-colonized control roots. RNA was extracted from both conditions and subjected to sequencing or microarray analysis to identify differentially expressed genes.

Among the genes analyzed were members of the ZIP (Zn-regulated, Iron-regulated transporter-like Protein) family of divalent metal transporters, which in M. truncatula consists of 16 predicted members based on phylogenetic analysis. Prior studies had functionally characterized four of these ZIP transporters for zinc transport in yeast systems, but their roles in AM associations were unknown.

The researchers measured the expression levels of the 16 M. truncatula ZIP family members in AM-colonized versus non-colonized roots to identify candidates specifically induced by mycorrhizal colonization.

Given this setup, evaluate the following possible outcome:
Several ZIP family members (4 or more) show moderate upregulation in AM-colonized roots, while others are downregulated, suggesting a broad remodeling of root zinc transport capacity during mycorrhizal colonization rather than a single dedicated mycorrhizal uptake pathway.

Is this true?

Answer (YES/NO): NO